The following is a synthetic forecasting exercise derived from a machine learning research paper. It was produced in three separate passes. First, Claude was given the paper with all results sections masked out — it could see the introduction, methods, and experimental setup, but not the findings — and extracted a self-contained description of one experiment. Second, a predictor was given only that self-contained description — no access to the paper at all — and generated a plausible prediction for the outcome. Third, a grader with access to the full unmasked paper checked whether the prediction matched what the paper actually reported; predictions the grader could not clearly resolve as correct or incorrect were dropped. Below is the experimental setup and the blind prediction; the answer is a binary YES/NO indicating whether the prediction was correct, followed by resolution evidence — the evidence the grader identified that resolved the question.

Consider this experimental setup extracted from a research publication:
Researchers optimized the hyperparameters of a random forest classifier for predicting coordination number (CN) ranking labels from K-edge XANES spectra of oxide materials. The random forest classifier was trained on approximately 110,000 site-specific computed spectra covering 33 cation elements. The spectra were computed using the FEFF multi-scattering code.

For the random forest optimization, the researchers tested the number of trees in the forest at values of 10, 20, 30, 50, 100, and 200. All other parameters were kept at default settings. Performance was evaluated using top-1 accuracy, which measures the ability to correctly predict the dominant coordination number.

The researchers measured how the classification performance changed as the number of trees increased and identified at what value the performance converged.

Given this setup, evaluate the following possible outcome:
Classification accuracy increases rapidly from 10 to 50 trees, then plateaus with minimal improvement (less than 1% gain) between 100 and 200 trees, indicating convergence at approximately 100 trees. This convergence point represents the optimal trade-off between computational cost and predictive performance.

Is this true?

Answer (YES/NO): NO